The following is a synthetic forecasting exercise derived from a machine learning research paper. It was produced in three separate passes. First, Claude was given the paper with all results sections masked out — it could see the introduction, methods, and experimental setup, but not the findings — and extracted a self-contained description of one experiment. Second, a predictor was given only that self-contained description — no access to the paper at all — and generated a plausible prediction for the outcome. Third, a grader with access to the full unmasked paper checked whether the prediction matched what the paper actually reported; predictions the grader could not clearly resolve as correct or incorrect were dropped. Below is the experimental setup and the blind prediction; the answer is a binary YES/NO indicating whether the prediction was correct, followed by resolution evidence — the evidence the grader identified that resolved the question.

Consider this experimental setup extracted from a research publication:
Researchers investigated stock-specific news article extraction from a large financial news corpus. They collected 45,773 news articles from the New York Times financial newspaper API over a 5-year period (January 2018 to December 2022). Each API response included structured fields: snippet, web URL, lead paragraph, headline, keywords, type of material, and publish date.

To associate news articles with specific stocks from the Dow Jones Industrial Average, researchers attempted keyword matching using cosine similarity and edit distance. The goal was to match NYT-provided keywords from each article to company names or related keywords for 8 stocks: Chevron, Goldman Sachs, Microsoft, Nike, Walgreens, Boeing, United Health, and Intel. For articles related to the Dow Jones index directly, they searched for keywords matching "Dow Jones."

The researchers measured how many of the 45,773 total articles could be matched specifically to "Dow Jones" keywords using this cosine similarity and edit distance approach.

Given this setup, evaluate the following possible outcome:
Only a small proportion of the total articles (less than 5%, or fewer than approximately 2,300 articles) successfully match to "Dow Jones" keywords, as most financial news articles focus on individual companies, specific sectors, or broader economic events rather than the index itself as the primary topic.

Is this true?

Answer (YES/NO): YES